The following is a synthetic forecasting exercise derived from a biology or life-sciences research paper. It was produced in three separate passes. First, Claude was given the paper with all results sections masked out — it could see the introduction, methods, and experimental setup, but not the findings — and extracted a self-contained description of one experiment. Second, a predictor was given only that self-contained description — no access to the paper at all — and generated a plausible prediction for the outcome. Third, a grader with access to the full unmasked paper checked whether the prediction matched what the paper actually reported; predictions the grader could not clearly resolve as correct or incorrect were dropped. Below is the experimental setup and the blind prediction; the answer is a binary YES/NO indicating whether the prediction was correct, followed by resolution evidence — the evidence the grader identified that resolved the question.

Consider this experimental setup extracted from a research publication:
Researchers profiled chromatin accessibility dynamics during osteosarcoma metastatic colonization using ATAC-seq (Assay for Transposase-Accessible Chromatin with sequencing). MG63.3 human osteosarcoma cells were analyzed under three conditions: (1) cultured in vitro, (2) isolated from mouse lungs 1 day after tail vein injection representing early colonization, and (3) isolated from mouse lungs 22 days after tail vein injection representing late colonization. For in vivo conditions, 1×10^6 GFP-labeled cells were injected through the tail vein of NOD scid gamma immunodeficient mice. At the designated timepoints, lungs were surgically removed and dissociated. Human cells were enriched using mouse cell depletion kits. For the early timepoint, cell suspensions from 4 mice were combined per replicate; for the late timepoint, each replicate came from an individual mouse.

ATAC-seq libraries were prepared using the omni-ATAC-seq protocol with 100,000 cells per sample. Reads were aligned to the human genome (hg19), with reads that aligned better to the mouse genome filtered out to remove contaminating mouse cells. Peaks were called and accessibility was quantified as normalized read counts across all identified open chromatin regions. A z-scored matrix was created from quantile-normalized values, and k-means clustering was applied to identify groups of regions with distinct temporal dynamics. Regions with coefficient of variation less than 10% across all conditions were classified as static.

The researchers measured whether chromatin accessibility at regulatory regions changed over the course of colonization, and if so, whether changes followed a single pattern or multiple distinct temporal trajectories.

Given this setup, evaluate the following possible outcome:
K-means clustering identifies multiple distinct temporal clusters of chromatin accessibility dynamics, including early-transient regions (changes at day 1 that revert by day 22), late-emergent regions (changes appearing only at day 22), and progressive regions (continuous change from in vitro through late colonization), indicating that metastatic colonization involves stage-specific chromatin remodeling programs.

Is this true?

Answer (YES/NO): YES